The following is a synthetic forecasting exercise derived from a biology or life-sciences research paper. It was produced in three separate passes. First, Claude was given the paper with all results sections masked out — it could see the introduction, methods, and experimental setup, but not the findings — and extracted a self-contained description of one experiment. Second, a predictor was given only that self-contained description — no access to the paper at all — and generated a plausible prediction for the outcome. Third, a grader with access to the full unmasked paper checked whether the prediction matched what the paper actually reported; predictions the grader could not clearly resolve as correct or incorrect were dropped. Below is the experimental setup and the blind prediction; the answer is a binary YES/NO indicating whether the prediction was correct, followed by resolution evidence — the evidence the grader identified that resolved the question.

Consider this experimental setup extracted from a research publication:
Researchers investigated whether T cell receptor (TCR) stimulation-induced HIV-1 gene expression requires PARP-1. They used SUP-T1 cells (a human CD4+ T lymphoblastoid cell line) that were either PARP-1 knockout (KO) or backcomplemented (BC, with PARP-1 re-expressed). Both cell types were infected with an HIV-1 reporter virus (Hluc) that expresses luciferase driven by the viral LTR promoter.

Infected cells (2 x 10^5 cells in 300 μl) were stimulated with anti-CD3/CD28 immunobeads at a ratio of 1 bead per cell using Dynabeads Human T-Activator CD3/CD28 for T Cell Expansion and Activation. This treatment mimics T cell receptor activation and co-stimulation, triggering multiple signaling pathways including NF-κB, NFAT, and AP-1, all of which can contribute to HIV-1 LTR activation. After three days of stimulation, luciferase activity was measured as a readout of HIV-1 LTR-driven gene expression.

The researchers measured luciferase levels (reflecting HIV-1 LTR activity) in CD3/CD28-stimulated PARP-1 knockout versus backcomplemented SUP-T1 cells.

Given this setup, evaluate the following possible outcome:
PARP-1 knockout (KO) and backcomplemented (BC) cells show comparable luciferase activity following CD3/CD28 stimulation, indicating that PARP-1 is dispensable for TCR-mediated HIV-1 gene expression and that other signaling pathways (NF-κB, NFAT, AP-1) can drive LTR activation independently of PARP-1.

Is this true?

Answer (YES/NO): YES